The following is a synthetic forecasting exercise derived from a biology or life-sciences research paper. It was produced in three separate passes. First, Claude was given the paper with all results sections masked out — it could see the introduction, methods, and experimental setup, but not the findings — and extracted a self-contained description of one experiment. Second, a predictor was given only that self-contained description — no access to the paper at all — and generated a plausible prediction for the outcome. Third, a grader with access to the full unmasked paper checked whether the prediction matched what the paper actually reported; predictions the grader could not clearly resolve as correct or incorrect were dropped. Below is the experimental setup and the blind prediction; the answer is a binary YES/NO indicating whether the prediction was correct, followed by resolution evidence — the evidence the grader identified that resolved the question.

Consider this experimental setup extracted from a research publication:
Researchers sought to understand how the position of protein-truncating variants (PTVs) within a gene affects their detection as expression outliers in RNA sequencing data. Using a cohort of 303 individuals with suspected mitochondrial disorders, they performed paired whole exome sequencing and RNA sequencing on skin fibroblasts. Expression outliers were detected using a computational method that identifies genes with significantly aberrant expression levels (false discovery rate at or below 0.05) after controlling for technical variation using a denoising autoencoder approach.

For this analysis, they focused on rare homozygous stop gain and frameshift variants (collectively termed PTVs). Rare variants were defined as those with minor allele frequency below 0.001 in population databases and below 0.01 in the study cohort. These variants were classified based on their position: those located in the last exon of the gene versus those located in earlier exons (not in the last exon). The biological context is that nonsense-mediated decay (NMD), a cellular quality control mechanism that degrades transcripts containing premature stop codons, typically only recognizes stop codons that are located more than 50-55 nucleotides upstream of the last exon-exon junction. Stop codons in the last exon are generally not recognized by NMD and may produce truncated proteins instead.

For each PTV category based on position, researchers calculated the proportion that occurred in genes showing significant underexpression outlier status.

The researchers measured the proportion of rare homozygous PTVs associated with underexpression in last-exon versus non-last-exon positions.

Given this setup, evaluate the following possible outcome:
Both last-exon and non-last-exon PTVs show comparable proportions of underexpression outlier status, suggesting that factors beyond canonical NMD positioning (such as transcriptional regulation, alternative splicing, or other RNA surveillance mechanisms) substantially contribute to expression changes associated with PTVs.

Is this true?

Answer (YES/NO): NO